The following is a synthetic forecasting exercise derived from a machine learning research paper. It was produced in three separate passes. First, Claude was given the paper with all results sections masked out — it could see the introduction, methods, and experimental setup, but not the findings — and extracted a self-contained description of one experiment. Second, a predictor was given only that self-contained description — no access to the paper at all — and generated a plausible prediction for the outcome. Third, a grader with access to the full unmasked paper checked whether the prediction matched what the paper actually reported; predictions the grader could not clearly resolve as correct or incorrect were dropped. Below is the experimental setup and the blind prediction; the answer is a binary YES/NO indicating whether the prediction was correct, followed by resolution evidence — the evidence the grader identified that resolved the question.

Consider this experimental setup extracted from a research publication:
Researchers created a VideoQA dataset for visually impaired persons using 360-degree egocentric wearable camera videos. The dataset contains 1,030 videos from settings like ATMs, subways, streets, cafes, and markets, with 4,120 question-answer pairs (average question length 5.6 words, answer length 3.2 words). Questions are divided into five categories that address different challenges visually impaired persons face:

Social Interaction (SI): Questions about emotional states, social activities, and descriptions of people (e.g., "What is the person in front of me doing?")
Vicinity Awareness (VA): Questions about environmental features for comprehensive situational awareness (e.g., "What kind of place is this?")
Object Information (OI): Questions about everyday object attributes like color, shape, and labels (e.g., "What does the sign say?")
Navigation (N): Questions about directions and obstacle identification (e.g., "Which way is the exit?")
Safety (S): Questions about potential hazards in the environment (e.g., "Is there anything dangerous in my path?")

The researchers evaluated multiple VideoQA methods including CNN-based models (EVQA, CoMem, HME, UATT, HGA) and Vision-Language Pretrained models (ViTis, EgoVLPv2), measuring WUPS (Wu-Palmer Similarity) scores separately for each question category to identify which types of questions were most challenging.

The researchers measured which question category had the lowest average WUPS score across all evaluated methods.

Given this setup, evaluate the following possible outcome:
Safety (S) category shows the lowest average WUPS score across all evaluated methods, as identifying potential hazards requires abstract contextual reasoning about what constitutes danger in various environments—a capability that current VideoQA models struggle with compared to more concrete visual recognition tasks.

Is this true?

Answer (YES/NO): YES